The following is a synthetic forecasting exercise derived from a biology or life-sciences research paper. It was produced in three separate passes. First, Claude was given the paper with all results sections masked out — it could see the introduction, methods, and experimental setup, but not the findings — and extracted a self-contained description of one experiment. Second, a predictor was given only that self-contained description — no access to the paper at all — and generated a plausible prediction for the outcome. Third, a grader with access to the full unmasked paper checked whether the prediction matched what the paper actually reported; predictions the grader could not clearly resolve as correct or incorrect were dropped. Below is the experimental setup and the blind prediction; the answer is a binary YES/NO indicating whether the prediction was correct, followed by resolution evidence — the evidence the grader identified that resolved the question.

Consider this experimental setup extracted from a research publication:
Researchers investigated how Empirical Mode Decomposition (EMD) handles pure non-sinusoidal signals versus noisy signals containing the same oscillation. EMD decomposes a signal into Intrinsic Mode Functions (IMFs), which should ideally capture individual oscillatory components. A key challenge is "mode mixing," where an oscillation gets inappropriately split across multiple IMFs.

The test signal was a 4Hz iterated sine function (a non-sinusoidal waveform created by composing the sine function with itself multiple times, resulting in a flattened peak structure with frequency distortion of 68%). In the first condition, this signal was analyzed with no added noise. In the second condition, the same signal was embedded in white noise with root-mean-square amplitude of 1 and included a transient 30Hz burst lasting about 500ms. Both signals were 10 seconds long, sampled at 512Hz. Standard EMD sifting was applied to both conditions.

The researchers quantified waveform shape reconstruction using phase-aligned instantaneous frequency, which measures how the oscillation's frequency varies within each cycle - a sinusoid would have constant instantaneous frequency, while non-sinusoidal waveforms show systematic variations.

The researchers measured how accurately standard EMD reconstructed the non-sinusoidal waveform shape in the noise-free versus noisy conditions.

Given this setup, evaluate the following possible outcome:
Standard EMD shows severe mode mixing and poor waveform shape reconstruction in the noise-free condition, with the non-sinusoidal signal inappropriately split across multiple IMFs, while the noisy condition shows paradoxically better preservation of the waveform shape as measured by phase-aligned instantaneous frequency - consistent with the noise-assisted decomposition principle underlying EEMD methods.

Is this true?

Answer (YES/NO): NO